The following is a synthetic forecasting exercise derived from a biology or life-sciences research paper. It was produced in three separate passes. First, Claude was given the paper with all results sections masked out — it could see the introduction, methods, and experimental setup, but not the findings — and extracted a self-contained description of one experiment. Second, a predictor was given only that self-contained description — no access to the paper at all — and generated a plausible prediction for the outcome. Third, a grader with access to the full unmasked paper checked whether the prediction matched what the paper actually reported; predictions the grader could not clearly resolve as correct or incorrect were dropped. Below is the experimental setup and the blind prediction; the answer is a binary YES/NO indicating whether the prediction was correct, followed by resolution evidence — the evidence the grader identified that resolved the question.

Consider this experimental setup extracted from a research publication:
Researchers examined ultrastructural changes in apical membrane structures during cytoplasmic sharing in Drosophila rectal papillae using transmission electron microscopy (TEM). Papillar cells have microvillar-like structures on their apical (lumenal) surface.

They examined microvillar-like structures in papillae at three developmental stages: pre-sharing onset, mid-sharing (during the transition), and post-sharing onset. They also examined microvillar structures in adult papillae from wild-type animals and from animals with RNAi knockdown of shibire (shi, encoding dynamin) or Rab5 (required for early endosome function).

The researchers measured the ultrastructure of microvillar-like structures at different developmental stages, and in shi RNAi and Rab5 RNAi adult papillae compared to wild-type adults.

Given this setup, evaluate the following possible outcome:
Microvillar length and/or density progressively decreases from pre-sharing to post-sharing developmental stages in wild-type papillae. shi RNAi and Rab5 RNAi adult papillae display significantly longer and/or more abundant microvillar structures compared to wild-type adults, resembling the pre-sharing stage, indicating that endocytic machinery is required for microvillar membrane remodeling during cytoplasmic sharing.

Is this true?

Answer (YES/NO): NO